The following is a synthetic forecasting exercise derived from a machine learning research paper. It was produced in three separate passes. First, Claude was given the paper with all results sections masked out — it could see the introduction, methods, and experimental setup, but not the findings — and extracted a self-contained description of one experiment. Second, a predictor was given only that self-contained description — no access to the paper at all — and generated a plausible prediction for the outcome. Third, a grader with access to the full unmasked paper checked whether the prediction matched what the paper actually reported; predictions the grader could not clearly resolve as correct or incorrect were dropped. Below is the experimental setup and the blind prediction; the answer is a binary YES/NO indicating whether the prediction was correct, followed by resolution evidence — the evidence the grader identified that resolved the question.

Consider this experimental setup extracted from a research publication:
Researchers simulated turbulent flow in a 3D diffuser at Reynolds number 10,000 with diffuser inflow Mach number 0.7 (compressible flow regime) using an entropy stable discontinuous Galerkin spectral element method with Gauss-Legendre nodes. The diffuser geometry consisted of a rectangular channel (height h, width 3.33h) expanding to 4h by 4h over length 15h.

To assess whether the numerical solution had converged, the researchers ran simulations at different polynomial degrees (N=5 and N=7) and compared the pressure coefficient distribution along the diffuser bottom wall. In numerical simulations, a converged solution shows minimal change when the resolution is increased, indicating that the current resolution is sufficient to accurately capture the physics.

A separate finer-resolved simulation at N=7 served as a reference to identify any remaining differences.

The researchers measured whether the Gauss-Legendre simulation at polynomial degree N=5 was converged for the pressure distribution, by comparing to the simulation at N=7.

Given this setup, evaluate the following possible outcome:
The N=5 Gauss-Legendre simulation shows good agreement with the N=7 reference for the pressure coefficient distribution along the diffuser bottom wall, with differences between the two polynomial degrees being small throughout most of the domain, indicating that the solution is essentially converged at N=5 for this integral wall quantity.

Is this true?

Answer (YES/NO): YES